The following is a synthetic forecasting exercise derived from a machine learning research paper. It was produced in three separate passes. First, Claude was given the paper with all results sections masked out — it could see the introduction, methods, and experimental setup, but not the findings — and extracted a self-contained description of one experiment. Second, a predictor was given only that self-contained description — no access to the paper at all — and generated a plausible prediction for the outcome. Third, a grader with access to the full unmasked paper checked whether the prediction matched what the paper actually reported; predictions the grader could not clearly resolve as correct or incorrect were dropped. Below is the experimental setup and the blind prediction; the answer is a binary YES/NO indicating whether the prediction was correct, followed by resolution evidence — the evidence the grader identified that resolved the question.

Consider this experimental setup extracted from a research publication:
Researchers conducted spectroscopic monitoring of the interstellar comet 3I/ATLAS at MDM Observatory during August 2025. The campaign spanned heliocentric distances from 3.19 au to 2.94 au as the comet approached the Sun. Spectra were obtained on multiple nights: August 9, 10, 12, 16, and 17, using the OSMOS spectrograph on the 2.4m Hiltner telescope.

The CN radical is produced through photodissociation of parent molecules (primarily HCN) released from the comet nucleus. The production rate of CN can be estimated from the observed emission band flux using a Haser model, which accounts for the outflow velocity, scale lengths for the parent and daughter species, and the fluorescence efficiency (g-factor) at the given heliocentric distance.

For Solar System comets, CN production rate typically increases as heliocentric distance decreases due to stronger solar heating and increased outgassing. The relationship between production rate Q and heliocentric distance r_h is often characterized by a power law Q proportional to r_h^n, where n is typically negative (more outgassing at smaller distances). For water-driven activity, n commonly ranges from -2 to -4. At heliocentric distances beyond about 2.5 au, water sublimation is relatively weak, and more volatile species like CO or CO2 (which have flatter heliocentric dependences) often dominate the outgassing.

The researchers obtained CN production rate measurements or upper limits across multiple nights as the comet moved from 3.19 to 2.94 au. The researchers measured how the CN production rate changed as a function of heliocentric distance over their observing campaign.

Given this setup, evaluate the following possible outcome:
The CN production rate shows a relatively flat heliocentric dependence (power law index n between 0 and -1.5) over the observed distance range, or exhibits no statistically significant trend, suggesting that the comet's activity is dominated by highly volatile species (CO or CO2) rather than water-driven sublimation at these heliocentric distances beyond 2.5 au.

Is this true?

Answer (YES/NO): NO